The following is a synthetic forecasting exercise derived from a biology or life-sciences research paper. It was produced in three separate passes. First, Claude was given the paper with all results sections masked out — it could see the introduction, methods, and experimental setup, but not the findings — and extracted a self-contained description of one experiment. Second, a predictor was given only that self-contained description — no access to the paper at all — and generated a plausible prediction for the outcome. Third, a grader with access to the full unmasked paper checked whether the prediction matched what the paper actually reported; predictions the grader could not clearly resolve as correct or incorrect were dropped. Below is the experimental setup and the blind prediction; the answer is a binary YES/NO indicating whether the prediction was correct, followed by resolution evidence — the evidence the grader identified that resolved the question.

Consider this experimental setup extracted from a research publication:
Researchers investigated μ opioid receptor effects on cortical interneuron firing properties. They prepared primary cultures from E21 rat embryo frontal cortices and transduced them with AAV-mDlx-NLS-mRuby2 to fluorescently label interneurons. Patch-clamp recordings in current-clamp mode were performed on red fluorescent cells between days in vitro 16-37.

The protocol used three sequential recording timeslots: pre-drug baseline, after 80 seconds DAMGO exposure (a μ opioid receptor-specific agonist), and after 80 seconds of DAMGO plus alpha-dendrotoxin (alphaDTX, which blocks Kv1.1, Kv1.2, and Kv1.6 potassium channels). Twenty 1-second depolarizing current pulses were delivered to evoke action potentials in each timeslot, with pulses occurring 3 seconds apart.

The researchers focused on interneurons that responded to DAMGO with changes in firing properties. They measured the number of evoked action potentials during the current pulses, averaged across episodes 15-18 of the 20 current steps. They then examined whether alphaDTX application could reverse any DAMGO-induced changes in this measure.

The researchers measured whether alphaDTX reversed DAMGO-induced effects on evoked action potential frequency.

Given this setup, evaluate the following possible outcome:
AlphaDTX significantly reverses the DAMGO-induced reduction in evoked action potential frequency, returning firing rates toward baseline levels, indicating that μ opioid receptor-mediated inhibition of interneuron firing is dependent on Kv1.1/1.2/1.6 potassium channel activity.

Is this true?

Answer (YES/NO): YES